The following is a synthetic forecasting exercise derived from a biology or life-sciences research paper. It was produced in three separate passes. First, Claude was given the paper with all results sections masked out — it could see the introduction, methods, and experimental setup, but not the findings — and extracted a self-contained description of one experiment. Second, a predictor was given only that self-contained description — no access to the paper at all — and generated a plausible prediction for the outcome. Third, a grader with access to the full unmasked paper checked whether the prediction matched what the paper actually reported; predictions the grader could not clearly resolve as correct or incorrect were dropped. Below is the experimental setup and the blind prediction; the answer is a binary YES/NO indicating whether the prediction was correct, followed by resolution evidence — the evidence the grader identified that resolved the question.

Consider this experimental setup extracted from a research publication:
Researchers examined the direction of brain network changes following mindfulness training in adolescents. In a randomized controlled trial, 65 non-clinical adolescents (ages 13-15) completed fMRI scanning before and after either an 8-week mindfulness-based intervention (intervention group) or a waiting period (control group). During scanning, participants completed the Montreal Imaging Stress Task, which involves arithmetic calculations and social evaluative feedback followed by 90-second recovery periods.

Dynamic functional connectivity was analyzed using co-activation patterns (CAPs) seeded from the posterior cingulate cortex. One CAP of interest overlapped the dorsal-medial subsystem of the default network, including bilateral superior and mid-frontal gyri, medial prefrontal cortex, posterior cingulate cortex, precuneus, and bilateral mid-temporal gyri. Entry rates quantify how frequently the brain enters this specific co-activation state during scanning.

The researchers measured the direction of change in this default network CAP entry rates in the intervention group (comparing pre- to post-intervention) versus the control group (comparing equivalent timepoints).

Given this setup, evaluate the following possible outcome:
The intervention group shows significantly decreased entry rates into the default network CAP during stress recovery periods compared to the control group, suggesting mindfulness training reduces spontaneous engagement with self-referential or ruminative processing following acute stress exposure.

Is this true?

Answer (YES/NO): YES